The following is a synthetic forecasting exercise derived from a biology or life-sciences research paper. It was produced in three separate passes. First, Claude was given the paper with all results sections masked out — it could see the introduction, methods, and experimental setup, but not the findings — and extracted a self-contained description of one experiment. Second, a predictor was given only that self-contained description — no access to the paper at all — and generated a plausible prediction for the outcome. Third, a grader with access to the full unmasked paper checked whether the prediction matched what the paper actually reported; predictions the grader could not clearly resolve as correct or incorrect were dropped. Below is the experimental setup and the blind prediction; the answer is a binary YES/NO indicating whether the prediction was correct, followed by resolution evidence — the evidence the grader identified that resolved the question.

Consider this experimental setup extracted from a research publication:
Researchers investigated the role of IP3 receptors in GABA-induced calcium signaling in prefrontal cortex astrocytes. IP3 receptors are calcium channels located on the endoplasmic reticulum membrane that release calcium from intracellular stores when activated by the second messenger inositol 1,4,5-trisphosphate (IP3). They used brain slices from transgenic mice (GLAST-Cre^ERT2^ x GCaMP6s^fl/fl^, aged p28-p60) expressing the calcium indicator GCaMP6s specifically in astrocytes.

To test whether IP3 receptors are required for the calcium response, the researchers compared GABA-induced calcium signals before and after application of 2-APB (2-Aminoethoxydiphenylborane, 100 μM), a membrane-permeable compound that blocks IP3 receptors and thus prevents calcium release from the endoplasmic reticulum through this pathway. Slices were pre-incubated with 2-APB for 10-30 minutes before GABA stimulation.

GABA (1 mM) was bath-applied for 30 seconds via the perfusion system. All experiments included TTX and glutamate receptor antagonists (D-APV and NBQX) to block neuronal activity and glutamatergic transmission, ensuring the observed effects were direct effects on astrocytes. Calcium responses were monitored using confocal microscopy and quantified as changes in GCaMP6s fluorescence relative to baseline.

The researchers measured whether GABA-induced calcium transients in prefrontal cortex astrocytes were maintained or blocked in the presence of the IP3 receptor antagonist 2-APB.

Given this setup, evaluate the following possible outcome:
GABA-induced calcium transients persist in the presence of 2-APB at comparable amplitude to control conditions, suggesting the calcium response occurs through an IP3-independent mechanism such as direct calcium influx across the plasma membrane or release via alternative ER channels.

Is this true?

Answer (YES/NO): NO